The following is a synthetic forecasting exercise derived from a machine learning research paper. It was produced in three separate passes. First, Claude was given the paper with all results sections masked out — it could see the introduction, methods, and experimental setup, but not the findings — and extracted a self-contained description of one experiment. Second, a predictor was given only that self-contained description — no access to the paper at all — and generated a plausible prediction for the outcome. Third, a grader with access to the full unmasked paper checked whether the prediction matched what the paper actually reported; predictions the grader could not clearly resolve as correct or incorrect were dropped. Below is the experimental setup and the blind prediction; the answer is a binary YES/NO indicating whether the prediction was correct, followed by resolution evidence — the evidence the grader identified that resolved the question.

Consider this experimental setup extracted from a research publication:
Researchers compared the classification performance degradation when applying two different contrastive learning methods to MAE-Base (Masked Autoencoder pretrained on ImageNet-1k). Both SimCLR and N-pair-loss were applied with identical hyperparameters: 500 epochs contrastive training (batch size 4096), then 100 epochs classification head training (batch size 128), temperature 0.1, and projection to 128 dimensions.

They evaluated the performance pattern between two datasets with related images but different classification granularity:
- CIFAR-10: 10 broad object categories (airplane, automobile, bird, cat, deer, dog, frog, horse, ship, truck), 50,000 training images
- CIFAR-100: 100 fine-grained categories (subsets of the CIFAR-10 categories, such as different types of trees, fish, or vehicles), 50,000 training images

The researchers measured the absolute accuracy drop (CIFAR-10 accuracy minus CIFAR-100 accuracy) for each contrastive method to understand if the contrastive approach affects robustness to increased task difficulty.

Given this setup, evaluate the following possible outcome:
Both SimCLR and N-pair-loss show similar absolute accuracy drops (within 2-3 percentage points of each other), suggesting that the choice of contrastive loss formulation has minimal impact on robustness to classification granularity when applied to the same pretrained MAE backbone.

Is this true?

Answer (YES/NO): YES